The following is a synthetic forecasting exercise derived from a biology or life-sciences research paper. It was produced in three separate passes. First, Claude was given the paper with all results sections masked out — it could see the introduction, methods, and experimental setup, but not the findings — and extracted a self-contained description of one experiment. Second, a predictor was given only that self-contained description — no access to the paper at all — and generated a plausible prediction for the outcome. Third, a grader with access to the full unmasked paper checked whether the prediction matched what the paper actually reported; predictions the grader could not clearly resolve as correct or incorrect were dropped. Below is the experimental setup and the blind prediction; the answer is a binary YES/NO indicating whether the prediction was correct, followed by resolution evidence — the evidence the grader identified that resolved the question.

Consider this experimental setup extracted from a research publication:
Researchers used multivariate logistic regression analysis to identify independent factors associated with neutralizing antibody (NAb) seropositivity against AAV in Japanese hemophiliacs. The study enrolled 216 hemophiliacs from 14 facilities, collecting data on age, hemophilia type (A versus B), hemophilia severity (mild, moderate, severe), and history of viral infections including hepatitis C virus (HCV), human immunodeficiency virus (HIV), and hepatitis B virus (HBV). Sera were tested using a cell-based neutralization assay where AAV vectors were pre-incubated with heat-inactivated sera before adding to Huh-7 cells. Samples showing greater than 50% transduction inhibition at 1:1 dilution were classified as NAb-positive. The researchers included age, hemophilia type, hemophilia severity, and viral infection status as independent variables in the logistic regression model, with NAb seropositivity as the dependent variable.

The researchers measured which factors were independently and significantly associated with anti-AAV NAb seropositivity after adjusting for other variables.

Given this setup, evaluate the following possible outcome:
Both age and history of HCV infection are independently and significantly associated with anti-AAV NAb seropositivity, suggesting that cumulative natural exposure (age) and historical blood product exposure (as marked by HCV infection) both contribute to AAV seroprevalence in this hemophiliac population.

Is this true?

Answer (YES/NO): NO